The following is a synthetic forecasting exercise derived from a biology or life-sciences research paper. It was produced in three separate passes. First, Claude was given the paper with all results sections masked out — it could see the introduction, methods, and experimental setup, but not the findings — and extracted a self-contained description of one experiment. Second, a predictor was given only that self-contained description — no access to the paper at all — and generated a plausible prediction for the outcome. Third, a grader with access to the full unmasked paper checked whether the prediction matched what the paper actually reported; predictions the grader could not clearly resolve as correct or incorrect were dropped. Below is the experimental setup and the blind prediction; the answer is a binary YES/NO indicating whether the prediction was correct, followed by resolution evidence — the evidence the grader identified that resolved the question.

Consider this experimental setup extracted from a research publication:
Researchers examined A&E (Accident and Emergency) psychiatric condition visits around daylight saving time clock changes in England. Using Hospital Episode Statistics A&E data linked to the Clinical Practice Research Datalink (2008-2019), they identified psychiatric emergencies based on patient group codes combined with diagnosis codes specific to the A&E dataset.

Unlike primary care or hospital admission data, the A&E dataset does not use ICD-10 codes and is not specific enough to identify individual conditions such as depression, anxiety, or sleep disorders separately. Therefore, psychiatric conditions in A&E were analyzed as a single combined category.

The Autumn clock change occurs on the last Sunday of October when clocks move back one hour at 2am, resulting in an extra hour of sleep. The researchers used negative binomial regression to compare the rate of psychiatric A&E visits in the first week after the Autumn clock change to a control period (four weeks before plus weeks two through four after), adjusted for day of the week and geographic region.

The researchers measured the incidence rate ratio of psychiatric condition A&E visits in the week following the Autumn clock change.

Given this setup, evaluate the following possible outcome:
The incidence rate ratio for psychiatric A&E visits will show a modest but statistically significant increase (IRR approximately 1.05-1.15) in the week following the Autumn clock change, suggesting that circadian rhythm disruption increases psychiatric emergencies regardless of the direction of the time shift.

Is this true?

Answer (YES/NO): NO